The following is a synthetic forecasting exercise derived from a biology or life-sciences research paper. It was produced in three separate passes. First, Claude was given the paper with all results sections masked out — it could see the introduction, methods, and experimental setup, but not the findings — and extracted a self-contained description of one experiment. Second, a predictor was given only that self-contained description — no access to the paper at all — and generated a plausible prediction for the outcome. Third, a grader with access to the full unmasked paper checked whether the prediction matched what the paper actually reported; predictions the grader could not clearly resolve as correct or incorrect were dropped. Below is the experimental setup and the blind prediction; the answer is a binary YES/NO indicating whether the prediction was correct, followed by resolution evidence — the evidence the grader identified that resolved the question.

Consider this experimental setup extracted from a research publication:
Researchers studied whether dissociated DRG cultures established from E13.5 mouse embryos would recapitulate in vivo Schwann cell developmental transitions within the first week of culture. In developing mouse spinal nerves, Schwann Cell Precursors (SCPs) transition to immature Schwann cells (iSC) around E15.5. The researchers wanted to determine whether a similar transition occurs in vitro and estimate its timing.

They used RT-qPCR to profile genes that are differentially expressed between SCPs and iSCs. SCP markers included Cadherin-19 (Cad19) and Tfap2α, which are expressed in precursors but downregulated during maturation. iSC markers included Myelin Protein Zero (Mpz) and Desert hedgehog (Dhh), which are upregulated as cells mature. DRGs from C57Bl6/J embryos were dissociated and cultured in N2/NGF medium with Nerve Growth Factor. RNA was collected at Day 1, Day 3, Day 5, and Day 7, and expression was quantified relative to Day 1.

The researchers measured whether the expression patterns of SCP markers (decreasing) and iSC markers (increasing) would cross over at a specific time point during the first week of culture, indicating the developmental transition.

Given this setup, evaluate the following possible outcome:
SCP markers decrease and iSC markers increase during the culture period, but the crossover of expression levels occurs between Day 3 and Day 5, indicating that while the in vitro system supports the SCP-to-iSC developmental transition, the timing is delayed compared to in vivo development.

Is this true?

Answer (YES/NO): NO